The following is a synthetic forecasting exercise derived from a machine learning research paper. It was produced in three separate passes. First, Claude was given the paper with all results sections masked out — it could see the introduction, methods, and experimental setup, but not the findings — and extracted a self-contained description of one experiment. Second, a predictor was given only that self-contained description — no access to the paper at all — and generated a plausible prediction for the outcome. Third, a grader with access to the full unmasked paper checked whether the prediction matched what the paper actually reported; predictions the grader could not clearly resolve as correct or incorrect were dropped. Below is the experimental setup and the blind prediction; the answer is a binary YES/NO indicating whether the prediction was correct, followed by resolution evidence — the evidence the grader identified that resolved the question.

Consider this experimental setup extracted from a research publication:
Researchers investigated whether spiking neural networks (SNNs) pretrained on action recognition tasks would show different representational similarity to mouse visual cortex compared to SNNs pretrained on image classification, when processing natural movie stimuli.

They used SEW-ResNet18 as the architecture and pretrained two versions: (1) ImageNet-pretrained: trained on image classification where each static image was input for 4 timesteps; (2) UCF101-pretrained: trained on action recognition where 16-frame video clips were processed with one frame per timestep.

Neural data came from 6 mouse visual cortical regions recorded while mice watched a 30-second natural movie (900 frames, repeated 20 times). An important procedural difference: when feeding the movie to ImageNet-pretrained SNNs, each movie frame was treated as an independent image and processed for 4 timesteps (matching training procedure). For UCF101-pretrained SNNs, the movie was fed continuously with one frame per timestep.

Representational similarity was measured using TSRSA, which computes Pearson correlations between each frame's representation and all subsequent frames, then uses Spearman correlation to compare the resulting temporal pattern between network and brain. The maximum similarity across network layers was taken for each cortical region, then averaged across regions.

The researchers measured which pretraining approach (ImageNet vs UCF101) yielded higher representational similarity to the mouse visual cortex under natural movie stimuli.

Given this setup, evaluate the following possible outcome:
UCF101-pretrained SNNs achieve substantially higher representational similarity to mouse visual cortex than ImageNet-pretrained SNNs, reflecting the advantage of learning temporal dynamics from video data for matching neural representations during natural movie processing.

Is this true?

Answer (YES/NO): NO